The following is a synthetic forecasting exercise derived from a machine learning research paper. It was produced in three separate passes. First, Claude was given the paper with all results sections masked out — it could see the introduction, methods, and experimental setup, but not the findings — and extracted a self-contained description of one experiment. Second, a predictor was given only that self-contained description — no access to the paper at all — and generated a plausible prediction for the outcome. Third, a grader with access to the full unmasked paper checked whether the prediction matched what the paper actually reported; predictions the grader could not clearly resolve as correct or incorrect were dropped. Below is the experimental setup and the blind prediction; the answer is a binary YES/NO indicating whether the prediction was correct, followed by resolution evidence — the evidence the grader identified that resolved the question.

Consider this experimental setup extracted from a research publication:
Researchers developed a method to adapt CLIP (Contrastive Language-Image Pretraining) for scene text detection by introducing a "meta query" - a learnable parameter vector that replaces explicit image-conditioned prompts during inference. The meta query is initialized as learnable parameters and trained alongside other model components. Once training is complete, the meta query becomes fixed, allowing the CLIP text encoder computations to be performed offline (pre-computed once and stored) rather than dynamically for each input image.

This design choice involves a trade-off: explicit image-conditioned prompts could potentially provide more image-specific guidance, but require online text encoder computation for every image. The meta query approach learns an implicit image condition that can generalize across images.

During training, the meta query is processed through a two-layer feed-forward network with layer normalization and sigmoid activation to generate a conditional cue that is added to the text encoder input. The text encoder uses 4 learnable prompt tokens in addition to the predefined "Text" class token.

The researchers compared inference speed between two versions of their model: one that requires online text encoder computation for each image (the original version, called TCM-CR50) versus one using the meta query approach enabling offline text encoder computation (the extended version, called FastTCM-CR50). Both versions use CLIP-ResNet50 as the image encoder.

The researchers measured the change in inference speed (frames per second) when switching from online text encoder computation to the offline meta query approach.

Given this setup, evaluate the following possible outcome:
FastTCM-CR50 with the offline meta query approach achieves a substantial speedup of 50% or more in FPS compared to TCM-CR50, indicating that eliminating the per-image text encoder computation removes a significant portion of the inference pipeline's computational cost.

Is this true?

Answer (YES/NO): NO